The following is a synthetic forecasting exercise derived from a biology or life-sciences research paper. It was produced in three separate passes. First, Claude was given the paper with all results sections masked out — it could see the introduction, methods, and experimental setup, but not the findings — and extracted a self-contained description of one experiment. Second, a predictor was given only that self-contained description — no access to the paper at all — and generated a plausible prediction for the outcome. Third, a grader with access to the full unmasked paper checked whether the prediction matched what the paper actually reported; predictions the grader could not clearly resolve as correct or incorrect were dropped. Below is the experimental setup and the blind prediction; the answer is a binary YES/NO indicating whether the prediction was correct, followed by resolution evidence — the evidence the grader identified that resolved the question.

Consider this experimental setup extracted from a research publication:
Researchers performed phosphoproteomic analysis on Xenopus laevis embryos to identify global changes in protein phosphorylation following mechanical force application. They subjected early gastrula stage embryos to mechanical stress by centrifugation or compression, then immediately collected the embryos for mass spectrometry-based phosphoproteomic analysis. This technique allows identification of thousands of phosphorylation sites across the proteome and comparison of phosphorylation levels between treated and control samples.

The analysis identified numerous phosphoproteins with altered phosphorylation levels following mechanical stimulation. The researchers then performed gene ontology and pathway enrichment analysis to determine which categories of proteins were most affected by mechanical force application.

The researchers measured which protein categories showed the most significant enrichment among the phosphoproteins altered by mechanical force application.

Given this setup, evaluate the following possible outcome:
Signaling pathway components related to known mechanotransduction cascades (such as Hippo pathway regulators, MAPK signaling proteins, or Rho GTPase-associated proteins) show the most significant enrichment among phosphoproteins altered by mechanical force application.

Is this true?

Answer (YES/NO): NO